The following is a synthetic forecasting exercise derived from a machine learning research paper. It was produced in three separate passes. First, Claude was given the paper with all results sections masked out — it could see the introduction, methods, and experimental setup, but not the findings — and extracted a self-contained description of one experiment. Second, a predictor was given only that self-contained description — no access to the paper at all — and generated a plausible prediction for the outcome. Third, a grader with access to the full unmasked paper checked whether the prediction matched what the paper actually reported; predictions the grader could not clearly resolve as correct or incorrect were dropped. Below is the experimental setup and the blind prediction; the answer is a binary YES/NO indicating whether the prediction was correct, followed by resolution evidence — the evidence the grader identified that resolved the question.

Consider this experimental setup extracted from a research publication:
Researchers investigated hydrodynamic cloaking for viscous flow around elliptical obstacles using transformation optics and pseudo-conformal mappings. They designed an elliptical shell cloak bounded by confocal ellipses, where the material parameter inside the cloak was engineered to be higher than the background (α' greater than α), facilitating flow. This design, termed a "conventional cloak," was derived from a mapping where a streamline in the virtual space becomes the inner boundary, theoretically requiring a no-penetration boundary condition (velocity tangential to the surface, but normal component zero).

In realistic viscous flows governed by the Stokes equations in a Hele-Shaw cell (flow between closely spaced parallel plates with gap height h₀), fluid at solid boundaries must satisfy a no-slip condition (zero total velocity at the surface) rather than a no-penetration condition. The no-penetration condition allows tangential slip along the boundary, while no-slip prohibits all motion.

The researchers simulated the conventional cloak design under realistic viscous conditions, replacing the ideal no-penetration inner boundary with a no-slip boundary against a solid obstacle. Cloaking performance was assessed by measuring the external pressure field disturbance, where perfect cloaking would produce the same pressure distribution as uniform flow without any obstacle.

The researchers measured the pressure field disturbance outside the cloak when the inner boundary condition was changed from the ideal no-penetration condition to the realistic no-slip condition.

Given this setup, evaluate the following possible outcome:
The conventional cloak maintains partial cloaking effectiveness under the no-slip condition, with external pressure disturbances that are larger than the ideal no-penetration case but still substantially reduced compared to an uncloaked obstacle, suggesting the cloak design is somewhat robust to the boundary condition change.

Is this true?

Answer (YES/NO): YES